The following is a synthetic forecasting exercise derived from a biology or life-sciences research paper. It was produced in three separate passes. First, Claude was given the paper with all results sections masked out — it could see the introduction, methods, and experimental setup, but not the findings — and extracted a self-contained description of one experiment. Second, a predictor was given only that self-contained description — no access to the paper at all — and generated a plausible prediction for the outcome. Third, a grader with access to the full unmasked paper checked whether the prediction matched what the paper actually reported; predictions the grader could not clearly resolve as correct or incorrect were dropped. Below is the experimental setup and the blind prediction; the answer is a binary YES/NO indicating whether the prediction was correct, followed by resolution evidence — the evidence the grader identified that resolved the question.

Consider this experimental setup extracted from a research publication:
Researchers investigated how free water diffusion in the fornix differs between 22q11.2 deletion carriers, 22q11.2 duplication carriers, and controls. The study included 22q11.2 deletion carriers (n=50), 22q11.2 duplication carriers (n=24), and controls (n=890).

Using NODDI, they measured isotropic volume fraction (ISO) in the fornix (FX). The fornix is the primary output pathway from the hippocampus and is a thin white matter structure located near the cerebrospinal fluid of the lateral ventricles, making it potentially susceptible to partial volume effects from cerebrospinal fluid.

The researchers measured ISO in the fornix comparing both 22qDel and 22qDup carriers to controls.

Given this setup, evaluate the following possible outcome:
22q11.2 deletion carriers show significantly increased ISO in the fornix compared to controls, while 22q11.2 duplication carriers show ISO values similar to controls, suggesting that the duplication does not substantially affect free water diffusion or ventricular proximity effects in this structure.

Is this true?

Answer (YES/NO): NO